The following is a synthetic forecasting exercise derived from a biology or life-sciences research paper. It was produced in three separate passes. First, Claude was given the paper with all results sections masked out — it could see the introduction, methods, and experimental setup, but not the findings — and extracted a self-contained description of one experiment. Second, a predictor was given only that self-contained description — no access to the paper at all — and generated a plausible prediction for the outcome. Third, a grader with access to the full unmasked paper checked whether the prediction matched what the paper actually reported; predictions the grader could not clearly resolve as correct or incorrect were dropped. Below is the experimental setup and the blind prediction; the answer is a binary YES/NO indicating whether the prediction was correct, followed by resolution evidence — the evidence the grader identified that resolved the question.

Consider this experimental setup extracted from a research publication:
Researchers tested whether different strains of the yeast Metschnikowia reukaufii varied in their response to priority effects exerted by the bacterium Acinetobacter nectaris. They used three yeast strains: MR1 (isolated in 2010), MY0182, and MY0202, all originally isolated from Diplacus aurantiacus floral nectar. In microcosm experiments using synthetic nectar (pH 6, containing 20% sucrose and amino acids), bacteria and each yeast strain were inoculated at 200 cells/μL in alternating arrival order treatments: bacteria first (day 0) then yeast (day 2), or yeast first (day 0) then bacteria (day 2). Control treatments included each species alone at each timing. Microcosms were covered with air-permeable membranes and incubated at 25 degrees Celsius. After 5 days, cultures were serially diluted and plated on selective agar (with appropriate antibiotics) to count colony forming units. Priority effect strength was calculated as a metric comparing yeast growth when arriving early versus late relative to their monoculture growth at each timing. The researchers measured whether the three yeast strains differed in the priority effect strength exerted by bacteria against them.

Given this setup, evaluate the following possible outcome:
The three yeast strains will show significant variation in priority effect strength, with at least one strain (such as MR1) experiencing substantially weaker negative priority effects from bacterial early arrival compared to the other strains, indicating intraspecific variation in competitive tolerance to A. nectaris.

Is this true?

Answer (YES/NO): NO